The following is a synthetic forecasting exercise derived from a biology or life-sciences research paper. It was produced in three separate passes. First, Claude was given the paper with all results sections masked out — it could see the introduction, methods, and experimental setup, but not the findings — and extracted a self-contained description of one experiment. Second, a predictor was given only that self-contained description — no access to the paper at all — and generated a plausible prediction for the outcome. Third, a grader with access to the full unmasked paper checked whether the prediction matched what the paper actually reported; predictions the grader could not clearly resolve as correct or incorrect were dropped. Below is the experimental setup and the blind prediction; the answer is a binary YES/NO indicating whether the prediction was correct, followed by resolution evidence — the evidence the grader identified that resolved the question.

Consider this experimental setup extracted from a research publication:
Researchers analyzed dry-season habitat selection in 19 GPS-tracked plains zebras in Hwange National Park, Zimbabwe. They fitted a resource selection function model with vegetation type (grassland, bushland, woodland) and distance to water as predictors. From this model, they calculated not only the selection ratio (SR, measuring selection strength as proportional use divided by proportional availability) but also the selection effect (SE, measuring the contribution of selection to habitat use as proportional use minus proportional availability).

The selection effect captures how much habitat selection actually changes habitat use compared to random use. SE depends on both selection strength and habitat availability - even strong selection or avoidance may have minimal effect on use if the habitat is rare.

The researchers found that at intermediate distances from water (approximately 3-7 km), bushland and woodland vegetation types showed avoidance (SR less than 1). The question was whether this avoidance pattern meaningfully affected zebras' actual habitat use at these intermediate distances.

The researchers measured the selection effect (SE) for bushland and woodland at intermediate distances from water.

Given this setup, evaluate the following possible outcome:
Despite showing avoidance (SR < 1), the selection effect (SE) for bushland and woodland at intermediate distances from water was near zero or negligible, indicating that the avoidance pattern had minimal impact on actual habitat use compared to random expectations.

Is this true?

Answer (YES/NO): NO